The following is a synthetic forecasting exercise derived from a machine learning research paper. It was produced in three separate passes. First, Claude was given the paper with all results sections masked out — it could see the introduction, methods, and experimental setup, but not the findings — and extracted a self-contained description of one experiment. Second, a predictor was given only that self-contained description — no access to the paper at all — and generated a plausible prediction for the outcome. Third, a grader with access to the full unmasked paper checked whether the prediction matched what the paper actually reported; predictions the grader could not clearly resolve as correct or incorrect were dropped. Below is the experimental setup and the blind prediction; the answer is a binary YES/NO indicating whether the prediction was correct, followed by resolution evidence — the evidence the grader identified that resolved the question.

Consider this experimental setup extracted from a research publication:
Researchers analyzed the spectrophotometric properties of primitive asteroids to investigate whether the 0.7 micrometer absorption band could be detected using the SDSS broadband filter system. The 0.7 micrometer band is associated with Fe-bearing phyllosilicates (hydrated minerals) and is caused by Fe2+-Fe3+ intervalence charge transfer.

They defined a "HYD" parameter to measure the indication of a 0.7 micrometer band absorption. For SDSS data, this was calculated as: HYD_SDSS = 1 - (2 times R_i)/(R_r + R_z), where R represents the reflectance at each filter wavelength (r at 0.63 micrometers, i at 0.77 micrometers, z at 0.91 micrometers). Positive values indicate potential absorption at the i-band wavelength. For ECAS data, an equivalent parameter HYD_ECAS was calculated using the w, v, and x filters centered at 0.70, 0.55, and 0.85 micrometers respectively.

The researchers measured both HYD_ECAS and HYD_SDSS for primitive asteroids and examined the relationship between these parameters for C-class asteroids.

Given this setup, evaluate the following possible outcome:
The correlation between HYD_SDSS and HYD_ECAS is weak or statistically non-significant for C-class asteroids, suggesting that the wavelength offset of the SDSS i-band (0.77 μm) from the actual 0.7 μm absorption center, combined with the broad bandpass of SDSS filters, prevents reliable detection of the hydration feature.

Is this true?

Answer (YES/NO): NO